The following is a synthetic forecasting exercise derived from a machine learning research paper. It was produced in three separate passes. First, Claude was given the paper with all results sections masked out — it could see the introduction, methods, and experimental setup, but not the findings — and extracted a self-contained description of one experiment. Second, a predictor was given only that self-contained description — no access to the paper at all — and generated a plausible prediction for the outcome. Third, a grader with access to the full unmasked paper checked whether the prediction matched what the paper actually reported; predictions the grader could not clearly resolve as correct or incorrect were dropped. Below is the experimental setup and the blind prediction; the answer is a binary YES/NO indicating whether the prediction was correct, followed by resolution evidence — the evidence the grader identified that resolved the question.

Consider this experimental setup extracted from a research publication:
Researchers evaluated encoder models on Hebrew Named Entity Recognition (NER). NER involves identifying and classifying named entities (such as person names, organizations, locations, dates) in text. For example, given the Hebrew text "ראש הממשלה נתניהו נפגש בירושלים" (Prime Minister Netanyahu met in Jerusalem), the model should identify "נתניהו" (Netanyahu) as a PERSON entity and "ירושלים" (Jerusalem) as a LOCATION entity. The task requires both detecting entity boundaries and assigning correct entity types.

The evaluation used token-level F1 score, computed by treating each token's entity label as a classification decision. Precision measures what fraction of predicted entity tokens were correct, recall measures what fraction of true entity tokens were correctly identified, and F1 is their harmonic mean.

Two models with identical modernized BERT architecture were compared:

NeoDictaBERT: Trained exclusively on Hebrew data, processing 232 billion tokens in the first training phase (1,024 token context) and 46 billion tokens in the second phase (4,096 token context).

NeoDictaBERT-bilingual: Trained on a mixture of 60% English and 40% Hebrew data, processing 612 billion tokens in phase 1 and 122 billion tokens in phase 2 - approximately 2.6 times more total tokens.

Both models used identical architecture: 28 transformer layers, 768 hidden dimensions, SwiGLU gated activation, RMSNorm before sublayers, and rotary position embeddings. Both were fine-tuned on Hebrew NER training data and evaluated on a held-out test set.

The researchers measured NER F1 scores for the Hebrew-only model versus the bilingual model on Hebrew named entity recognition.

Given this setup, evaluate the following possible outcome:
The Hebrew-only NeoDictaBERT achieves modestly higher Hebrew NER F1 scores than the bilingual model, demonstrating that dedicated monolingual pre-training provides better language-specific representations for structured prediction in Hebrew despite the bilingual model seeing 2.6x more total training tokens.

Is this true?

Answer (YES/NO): NO